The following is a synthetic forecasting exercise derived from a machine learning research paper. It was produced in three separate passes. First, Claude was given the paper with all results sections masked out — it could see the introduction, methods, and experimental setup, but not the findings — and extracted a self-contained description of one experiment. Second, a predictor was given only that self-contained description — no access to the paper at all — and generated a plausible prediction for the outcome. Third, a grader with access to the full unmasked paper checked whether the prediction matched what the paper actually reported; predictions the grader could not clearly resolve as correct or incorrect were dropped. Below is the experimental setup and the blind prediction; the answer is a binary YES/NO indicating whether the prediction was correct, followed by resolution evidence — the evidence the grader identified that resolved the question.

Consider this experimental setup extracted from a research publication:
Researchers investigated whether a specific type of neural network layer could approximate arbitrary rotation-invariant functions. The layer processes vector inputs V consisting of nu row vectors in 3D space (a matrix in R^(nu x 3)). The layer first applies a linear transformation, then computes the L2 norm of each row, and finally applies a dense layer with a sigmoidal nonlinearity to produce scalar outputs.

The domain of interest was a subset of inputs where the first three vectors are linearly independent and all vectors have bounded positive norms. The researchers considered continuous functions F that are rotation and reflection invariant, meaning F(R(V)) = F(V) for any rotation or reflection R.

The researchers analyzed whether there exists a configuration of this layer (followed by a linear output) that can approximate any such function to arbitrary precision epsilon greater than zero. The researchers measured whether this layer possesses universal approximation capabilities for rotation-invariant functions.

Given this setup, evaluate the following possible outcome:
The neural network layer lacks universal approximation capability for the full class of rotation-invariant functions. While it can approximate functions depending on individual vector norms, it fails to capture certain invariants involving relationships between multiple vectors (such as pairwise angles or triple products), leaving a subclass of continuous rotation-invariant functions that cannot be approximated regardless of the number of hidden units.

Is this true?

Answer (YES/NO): NO